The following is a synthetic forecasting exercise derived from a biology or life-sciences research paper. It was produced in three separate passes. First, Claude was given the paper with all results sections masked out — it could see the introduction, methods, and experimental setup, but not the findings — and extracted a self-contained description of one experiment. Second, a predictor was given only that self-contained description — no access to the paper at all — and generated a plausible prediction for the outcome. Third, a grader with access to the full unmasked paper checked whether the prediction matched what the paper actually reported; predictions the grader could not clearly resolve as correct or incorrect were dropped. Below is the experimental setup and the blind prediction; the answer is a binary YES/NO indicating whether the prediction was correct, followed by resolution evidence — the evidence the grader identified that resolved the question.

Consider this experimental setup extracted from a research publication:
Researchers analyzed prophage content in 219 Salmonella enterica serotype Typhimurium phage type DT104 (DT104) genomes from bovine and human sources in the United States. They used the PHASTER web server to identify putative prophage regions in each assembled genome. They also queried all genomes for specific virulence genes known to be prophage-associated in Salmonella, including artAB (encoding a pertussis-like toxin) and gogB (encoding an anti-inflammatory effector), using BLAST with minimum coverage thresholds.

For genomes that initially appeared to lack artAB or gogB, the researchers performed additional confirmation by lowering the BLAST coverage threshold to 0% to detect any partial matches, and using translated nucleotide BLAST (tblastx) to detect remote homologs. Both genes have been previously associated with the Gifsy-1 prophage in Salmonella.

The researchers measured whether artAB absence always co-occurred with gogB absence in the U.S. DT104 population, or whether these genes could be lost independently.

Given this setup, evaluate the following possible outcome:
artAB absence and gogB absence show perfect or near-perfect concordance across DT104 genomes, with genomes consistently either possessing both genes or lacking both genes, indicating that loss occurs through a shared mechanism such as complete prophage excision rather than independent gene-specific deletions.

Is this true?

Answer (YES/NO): YES